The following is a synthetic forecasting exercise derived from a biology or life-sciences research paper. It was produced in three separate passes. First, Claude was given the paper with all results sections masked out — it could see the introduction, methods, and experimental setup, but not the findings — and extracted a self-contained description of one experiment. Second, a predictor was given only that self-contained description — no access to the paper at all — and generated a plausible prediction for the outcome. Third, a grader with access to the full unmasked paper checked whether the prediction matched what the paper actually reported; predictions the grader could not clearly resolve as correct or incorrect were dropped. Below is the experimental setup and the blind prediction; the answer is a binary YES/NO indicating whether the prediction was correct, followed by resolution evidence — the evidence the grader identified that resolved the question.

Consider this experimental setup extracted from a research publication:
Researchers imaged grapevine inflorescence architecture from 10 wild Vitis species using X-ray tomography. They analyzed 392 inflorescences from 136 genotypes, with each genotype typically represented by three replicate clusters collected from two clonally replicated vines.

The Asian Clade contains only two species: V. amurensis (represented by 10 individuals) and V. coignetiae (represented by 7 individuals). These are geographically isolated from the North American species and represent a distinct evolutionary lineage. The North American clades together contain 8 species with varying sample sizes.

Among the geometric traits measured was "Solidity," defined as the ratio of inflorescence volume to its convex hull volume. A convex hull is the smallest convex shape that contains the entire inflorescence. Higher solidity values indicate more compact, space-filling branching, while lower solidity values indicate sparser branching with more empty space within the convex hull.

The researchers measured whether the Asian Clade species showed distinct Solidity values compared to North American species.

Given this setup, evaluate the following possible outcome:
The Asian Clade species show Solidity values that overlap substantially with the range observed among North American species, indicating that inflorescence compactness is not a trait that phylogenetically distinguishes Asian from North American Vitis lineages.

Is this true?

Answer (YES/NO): YES